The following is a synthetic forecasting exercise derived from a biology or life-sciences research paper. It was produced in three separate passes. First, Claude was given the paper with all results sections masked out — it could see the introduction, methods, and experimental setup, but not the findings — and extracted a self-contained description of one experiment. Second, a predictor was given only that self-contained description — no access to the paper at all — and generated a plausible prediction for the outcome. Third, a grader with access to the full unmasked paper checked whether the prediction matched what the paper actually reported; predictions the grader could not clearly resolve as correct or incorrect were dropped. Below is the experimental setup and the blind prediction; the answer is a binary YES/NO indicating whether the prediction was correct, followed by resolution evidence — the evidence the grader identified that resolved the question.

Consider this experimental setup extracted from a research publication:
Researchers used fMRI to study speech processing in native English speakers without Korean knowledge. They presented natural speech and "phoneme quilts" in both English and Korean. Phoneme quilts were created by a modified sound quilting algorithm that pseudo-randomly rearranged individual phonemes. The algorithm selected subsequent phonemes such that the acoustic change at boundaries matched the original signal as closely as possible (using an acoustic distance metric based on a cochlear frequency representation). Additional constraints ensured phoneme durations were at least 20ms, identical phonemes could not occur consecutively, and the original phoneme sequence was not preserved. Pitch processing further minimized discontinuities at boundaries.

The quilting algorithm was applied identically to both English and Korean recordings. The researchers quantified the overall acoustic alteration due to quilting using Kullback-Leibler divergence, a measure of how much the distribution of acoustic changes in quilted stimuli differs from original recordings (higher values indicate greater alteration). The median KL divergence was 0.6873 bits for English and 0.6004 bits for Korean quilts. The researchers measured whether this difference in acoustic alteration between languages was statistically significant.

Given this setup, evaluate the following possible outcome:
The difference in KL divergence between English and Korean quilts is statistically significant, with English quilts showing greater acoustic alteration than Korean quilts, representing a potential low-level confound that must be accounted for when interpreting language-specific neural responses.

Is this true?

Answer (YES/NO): NO